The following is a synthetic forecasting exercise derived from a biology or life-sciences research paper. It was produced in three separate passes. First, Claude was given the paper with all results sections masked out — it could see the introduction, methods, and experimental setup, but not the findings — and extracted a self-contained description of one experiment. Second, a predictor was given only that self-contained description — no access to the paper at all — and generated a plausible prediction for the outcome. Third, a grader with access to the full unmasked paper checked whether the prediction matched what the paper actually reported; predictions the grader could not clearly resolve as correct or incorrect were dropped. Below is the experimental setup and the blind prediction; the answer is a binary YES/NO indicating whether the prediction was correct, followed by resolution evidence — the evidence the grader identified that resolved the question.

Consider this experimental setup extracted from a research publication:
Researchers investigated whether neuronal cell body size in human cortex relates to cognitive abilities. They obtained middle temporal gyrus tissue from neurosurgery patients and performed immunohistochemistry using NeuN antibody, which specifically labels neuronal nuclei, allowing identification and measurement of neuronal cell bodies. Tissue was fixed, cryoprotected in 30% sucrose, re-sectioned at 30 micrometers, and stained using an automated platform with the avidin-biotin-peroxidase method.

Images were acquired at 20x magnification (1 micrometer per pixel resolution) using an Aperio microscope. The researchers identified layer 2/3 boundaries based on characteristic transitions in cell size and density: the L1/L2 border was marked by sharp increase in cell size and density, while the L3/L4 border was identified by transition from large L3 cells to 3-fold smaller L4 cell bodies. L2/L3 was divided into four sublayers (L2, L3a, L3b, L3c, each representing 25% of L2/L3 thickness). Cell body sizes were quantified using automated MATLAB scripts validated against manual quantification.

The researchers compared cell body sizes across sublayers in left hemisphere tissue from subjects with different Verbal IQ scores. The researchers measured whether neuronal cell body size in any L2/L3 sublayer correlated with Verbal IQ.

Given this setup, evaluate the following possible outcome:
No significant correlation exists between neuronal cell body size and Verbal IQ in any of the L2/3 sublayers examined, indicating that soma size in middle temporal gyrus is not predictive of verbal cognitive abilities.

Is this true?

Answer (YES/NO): NO